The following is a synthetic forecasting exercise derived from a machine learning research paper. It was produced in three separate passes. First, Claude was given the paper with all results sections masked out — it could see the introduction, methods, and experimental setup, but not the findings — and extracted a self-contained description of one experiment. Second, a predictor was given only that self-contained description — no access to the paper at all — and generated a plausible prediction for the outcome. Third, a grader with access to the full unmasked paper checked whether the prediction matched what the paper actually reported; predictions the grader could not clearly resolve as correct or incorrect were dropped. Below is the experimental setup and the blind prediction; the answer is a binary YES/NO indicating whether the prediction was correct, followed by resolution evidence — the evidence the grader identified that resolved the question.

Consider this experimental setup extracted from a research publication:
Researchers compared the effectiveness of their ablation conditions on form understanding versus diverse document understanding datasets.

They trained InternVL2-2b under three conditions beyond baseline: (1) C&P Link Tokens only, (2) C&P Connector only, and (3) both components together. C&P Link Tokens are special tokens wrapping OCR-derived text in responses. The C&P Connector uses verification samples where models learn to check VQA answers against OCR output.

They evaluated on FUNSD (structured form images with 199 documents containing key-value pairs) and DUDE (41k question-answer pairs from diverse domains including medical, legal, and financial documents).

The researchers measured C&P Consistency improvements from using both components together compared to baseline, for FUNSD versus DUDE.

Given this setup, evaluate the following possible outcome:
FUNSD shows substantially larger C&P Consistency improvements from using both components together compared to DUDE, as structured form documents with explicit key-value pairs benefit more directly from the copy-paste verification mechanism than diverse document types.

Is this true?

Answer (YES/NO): NO